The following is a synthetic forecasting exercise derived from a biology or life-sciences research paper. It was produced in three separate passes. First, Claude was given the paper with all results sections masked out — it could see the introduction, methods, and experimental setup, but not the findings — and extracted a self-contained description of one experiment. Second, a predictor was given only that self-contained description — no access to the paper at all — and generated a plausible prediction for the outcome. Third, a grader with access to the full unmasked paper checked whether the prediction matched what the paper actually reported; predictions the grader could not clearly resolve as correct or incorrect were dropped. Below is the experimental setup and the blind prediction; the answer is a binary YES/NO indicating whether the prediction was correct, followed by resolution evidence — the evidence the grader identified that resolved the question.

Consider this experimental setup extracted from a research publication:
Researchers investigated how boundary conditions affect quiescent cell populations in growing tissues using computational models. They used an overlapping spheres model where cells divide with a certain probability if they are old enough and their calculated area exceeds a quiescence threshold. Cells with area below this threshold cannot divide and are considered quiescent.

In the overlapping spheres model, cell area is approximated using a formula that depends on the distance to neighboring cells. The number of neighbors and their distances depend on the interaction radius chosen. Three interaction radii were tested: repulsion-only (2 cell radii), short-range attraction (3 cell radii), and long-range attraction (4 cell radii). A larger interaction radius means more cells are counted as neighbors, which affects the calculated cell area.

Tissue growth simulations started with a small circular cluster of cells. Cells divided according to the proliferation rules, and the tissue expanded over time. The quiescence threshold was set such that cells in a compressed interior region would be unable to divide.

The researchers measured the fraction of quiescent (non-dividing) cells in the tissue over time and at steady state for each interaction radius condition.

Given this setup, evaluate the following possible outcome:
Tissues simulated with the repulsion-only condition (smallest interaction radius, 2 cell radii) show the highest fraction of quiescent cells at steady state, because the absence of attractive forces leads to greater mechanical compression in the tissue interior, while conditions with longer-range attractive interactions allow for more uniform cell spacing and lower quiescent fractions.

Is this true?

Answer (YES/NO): NO